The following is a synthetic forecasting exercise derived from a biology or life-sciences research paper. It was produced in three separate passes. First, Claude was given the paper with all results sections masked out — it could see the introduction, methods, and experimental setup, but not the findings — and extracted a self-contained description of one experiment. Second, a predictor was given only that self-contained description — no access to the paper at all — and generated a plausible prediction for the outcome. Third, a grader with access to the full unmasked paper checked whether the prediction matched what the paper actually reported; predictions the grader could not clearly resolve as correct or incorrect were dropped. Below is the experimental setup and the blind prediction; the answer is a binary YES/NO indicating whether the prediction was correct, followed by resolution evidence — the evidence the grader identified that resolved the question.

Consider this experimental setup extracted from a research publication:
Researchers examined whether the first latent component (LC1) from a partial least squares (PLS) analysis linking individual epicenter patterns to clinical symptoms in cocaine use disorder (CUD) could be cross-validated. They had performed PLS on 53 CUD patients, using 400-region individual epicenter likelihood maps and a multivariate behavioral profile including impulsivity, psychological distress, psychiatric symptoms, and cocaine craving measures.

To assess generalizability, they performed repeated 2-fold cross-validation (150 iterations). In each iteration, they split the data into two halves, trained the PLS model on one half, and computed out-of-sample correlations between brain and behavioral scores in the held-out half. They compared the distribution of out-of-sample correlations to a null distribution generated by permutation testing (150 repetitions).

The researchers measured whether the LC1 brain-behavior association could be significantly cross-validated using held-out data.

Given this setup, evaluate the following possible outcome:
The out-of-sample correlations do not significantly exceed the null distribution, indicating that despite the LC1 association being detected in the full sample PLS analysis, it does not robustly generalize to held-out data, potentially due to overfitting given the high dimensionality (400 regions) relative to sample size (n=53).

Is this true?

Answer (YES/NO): NO